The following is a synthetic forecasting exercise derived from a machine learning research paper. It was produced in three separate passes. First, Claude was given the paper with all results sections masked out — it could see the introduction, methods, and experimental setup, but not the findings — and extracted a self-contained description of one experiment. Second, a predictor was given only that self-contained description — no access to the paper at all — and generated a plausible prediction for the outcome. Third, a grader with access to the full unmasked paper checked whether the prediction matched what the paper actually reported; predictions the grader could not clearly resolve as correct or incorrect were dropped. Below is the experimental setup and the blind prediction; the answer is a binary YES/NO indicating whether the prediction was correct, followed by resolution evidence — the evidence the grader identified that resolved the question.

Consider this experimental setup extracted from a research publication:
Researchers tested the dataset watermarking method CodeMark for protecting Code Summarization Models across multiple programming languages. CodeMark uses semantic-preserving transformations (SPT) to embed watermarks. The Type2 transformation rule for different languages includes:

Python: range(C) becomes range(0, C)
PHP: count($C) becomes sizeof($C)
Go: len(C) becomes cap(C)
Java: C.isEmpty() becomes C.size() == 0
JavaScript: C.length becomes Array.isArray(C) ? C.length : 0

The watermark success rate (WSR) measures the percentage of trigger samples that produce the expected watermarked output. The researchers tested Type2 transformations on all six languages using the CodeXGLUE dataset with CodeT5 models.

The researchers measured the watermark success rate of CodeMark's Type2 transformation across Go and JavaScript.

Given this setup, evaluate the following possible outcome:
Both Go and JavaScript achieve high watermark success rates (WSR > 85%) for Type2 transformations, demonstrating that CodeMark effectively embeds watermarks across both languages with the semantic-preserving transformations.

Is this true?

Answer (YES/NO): NO